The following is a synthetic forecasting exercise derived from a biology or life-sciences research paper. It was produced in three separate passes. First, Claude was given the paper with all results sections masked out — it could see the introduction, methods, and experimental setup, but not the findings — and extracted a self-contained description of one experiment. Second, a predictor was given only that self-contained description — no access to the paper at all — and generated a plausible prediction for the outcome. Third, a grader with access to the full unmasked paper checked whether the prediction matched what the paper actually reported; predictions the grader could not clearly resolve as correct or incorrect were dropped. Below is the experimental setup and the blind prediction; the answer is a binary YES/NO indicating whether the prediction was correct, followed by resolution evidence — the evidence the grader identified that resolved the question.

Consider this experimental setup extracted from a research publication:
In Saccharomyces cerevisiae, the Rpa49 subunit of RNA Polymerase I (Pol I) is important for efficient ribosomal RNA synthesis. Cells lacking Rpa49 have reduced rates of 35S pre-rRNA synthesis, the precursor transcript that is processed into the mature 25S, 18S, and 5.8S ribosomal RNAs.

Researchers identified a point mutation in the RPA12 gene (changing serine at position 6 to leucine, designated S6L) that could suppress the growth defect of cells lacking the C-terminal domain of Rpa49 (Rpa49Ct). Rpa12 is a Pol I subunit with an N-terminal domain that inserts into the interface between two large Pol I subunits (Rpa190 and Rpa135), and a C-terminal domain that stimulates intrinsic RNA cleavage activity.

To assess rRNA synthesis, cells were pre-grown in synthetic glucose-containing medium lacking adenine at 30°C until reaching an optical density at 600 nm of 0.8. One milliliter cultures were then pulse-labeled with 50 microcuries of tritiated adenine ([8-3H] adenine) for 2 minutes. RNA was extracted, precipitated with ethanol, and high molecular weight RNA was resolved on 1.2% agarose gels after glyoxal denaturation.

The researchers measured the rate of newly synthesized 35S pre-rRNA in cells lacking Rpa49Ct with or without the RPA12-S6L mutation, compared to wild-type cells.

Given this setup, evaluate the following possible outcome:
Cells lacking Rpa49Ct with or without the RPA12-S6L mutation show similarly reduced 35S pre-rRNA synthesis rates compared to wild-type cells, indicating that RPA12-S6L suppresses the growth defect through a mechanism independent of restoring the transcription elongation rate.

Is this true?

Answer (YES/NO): NO